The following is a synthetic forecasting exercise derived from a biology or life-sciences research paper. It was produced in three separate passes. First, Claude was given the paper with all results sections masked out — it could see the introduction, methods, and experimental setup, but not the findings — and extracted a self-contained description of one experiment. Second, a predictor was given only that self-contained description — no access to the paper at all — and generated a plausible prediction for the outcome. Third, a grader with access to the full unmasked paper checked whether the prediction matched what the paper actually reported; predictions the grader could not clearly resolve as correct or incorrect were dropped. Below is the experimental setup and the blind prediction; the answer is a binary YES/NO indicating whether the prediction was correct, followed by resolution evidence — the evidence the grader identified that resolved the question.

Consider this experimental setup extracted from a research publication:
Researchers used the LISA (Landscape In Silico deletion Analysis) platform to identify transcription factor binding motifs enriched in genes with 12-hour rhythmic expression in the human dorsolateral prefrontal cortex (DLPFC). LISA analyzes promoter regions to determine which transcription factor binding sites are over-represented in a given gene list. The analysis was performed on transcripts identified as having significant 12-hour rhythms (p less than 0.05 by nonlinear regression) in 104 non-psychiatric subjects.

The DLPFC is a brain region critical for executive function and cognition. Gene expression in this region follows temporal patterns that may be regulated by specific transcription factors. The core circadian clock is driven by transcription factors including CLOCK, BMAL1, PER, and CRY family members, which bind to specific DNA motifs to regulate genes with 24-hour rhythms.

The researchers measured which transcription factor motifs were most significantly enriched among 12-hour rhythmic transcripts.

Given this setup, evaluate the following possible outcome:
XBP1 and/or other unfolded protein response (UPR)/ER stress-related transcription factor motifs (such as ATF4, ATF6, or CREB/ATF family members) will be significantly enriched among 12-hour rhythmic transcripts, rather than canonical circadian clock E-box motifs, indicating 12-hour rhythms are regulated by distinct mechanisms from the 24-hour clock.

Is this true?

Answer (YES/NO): NO